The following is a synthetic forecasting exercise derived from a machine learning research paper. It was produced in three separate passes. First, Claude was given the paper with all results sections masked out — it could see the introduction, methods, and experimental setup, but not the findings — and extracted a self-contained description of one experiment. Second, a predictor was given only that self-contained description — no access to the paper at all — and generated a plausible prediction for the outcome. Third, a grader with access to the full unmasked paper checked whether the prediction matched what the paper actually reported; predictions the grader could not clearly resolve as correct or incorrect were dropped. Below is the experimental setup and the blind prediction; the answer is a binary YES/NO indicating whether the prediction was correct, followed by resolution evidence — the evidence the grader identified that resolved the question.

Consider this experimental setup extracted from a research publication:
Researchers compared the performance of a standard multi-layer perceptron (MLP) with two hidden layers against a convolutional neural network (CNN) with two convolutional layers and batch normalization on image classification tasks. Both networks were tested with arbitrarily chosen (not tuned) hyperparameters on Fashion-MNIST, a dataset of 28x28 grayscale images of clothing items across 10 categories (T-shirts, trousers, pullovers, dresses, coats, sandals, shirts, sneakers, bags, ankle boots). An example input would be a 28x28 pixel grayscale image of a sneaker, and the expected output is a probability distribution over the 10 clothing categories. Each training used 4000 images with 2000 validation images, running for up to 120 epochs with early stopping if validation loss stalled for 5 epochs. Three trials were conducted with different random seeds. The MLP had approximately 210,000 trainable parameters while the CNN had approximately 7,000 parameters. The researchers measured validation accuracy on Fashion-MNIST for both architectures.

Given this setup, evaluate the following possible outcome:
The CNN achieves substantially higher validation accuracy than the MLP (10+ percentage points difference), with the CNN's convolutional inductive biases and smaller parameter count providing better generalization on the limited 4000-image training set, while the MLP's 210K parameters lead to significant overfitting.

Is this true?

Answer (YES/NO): NO